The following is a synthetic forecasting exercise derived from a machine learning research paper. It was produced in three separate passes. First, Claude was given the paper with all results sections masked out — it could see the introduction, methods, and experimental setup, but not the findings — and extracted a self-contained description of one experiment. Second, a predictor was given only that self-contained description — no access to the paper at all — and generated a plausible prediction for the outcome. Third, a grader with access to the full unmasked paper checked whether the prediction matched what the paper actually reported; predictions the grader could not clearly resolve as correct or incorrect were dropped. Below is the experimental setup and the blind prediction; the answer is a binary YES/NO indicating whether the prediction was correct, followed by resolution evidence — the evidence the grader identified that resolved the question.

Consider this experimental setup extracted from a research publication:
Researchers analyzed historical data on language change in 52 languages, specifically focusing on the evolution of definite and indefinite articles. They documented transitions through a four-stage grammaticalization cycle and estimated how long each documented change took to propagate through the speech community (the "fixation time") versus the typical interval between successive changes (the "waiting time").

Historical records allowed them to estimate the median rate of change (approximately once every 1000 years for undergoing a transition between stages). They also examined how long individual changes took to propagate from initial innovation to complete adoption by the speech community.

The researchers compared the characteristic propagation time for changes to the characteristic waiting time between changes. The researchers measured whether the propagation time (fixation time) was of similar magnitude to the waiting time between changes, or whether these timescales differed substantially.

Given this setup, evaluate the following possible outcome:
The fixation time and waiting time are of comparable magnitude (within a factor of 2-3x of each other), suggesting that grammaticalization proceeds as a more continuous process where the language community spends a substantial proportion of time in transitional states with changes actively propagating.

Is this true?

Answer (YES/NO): NO